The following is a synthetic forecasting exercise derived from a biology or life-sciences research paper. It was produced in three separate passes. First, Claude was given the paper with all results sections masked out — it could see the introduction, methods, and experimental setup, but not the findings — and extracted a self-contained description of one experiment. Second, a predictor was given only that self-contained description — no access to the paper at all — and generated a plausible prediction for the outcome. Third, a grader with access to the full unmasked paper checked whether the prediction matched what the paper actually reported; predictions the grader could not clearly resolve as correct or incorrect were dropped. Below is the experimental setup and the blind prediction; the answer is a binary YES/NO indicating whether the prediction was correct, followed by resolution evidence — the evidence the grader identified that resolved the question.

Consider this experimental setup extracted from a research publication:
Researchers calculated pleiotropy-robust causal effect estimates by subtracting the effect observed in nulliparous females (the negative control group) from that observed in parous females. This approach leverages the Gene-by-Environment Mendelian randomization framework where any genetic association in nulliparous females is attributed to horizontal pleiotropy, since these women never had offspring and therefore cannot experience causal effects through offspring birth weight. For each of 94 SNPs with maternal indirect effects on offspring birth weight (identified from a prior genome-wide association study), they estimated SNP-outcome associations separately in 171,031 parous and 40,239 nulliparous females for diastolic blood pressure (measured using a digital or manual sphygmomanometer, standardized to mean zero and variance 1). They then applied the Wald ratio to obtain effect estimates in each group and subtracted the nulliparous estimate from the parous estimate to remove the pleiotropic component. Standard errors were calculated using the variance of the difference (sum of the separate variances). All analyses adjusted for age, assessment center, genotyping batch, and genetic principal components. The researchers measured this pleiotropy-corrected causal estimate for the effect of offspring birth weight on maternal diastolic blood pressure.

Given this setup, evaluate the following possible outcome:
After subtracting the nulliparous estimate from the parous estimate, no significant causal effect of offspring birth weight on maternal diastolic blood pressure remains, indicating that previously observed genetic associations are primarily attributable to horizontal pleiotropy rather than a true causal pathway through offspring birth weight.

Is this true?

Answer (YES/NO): YES